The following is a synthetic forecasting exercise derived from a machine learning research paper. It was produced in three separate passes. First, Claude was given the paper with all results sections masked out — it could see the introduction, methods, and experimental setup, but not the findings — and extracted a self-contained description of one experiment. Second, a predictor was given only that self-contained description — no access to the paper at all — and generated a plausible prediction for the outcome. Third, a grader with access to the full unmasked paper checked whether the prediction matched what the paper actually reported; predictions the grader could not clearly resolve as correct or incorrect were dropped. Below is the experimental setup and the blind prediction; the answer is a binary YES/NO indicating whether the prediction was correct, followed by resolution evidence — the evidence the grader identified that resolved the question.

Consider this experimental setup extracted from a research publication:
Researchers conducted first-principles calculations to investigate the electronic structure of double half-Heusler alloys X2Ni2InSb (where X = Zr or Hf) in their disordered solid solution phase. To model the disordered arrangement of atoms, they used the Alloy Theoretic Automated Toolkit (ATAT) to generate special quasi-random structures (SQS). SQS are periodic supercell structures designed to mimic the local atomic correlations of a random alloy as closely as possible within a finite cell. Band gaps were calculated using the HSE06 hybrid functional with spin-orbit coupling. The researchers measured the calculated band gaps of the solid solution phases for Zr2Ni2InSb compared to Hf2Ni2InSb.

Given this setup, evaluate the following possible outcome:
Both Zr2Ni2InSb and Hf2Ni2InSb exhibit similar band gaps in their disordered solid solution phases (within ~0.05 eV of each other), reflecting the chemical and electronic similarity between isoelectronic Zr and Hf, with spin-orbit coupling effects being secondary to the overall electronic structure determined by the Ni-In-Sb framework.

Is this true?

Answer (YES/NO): YES